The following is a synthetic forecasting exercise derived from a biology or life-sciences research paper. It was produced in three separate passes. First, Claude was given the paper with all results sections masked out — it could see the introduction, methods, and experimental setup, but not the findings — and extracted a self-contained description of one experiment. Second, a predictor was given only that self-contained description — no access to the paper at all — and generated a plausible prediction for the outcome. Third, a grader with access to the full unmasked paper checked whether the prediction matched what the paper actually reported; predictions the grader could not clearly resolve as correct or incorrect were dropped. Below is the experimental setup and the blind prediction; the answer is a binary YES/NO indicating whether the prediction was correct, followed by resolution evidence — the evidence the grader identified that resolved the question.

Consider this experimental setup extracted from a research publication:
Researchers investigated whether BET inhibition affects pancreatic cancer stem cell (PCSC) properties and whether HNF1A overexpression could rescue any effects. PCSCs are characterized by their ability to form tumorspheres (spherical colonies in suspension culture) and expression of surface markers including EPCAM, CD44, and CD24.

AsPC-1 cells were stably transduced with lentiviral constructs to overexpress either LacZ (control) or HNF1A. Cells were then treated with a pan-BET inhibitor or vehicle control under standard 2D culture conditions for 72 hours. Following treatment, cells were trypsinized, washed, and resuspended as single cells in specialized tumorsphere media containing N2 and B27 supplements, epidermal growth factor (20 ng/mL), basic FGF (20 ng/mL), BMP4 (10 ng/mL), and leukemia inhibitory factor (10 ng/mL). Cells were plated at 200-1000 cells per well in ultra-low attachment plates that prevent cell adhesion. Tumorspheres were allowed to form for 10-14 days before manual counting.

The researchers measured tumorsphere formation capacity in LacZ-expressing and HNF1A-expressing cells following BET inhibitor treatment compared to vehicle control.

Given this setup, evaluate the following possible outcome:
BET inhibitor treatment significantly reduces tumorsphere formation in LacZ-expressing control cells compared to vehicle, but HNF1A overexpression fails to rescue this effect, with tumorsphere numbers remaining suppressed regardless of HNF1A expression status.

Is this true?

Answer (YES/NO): NO